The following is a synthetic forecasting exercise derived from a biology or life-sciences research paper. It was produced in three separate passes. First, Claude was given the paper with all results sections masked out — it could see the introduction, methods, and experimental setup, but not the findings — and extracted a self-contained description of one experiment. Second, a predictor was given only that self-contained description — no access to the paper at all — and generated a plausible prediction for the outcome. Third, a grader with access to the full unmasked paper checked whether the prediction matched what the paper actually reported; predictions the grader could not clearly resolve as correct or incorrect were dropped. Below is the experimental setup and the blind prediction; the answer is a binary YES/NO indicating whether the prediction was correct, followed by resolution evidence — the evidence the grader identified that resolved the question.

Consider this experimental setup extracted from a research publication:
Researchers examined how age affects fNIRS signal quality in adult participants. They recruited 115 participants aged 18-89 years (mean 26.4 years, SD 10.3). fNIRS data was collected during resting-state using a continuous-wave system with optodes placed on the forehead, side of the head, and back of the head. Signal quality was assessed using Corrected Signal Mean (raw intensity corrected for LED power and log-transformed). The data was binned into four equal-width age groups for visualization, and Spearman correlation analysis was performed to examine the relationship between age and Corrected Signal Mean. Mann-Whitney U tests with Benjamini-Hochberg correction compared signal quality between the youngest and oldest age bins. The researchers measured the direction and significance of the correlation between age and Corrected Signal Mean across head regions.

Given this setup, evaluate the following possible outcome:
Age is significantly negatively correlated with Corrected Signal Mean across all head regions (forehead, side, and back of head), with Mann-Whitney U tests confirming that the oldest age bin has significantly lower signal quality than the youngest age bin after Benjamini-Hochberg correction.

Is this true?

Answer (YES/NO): NO